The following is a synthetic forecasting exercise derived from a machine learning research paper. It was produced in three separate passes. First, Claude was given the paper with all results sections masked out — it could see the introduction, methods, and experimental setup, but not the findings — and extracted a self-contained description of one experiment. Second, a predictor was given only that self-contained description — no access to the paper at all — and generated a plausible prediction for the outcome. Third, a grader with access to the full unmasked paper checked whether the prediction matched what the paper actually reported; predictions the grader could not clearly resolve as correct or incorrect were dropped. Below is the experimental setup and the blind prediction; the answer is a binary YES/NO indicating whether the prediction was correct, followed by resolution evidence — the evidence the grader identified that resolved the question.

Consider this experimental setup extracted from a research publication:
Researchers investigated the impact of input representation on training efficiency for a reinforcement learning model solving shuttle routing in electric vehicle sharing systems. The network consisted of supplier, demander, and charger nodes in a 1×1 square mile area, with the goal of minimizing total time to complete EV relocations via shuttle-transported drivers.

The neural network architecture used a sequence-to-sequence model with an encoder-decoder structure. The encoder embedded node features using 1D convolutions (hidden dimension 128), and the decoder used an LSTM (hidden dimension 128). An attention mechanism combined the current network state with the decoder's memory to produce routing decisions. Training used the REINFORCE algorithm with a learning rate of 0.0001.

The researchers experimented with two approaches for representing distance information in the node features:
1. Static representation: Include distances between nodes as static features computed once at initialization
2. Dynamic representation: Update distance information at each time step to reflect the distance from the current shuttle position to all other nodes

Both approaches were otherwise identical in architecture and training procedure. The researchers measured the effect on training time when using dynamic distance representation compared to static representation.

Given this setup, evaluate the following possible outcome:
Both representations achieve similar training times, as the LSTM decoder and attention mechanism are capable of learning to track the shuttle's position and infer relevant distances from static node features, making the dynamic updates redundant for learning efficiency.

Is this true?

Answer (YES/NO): NO